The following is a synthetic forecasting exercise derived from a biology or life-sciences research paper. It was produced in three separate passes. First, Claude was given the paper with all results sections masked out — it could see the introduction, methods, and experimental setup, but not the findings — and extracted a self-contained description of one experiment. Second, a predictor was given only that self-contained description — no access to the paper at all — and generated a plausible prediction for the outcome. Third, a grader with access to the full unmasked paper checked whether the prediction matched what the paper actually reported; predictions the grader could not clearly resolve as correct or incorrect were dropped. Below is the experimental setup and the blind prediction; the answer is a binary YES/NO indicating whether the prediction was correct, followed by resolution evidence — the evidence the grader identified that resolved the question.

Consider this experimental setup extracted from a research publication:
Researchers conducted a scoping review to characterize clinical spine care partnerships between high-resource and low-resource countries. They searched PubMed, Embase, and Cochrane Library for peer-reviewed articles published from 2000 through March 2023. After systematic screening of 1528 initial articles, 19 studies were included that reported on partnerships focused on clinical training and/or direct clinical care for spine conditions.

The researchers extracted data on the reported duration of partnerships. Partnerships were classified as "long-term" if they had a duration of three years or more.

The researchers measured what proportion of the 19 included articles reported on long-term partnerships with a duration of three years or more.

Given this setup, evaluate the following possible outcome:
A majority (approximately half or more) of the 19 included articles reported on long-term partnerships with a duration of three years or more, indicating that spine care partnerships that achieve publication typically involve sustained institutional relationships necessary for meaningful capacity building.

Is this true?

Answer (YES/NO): YES